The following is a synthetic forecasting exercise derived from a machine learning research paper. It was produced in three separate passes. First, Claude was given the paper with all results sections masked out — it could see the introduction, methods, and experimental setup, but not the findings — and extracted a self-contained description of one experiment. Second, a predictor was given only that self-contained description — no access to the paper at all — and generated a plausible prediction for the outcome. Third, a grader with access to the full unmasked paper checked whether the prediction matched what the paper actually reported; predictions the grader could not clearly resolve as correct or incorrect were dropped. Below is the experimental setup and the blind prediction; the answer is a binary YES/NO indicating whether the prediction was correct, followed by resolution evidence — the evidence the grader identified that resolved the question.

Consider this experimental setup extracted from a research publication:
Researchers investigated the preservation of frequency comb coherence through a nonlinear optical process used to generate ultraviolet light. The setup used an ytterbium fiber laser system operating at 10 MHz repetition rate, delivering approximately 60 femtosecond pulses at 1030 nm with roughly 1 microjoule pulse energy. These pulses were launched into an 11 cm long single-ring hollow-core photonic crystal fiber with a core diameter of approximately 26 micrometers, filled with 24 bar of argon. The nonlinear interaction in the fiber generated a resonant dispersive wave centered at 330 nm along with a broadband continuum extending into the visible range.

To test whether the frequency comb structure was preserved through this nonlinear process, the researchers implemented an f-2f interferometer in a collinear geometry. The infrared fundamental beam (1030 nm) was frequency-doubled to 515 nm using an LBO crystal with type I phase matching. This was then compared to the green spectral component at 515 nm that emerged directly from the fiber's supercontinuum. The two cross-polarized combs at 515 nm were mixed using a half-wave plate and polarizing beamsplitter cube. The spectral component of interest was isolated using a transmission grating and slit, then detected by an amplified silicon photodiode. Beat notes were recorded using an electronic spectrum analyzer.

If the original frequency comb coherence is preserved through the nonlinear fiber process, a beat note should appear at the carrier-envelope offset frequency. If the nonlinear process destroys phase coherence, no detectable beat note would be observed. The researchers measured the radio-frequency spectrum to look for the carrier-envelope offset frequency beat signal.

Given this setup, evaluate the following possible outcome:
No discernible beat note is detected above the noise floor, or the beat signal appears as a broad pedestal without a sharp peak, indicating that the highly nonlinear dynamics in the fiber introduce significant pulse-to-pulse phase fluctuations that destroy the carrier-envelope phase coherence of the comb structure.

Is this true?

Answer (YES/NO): NO